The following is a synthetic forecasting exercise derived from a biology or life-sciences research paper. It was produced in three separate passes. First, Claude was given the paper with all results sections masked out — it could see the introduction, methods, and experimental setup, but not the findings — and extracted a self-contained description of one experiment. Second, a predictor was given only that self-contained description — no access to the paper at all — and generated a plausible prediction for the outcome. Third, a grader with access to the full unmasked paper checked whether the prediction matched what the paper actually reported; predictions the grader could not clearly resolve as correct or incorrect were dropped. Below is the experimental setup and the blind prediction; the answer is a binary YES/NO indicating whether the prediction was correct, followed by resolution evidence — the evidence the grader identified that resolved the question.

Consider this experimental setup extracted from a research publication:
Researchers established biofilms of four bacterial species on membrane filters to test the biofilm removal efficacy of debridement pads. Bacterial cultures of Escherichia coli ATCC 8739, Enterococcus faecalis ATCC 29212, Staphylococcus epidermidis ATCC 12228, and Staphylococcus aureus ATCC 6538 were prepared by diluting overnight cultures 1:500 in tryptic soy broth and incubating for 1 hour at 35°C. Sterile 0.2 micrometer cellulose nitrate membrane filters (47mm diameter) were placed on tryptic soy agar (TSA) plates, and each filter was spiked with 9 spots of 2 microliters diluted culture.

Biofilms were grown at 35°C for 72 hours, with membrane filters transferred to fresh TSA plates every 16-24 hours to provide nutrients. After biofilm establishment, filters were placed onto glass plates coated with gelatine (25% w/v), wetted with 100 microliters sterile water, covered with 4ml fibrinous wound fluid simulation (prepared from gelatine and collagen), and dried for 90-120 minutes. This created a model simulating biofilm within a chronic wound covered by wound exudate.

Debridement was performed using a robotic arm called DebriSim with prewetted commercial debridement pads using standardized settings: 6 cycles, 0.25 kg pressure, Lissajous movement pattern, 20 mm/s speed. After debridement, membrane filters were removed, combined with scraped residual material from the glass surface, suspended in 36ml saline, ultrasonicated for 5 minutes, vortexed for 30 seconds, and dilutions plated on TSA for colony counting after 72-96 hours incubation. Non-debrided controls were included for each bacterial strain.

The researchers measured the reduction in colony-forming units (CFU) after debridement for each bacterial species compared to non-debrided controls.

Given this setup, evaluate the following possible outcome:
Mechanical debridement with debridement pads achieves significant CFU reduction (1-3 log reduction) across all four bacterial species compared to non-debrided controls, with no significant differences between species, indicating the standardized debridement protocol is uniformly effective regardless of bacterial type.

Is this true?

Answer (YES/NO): NO